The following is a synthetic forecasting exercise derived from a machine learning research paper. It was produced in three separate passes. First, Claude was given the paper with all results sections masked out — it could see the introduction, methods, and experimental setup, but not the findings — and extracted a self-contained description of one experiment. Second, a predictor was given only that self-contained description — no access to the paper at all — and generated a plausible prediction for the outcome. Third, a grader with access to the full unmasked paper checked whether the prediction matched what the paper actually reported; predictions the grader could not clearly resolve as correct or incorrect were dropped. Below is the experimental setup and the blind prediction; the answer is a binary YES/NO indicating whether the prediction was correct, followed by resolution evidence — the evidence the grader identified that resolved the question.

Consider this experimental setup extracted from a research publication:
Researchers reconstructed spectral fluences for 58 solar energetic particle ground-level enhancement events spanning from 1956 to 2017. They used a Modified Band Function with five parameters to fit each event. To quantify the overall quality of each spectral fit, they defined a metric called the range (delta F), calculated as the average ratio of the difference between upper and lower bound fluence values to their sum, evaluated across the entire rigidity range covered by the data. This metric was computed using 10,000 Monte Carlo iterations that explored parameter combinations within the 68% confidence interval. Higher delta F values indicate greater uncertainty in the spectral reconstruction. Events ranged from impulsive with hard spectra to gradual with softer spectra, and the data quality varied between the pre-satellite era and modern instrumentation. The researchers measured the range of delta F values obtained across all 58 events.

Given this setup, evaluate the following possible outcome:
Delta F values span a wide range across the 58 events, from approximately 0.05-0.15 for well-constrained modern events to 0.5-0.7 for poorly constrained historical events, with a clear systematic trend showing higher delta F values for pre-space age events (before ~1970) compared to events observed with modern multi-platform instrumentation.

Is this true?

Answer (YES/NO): NO